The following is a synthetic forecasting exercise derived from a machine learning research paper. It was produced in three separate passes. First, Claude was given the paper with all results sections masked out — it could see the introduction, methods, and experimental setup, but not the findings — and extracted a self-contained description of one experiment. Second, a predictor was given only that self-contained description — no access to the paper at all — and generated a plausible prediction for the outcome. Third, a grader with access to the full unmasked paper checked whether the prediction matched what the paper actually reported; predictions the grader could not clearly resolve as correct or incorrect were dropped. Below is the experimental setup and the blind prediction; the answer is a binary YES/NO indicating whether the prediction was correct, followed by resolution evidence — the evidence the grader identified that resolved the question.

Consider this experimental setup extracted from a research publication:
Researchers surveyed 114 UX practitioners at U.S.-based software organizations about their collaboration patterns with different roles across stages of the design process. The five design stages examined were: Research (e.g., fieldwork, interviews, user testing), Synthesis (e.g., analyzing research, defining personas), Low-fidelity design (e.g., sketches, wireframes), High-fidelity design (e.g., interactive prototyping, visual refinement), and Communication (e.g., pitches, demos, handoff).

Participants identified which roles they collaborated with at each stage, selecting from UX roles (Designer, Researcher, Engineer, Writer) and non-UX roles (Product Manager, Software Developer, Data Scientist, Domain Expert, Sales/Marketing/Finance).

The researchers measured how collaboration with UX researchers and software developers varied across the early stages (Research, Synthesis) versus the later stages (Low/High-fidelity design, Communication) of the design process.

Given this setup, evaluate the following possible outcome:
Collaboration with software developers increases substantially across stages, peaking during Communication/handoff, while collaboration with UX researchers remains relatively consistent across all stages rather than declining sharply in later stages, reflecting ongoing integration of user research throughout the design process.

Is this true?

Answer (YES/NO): NO